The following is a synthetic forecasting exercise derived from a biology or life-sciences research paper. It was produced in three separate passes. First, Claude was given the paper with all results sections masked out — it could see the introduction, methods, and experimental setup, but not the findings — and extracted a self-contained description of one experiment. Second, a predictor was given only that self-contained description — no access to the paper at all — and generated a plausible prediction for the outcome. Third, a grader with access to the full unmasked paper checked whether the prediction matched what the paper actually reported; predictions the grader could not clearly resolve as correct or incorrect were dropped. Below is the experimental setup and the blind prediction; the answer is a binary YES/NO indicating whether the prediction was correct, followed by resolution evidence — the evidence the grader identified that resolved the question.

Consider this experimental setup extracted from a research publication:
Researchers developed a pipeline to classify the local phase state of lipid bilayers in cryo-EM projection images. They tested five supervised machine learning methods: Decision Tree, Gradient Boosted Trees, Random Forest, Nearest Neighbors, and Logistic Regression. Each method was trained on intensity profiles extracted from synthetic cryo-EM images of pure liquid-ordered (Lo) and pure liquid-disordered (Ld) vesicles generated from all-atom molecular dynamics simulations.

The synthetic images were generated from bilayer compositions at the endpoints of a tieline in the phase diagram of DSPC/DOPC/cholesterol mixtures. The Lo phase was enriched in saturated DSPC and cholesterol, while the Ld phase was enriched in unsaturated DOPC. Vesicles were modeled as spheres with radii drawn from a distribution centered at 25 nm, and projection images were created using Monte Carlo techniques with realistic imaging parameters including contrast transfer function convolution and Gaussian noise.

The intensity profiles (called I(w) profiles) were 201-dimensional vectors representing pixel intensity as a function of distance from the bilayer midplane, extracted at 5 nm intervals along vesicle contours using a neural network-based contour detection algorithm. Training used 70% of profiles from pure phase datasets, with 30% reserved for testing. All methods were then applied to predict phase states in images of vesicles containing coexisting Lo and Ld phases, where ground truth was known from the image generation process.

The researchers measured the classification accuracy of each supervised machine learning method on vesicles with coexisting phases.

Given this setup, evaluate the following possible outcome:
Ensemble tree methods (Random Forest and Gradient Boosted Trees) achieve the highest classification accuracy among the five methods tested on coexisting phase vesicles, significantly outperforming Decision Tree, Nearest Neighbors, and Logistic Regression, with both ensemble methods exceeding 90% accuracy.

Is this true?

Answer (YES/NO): NO